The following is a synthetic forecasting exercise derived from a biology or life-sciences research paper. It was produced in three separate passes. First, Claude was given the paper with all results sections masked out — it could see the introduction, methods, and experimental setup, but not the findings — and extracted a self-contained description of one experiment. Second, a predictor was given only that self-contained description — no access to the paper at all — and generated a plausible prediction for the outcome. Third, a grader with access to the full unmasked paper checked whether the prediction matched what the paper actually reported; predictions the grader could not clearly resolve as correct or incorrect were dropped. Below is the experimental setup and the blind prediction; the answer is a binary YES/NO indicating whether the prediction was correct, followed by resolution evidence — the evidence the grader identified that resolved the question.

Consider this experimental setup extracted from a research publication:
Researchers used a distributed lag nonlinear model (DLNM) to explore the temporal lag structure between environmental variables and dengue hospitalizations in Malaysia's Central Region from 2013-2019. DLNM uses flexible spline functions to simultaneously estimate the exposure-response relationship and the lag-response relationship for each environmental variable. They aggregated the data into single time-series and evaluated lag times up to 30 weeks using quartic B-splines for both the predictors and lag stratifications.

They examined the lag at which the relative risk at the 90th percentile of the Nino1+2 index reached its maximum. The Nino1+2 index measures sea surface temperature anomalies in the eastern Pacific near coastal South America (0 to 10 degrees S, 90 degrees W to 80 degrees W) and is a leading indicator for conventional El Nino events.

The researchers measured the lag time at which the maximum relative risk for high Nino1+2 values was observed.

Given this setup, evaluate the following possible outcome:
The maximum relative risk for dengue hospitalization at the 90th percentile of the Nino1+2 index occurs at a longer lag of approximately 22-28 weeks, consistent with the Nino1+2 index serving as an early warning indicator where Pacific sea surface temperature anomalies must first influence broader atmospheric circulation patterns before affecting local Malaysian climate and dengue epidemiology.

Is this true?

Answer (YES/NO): YES